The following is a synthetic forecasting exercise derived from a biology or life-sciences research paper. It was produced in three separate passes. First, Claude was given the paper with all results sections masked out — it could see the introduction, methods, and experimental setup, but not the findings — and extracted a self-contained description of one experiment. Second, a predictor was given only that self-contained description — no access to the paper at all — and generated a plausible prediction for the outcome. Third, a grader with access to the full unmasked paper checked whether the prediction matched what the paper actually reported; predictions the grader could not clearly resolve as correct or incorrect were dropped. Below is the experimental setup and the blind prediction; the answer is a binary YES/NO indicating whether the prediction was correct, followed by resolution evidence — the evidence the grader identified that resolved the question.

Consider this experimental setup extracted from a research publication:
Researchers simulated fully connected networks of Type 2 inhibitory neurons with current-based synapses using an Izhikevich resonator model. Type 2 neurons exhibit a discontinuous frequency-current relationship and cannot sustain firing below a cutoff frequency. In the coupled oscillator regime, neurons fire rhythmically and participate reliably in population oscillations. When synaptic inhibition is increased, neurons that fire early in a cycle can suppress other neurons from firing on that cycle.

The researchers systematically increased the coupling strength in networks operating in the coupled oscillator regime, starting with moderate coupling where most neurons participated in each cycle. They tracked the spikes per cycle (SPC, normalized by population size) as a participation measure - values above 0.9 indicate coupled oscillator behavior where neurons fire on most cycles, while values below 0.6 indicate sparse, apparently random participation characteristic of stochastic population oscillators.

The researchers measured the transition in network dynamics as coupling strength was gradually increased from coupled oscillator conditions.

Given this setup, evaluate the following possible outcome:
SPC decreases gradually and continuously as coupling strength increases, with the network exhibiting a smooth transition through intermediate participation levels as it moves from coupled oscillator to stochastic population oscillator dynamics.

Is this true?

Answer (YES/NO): YES